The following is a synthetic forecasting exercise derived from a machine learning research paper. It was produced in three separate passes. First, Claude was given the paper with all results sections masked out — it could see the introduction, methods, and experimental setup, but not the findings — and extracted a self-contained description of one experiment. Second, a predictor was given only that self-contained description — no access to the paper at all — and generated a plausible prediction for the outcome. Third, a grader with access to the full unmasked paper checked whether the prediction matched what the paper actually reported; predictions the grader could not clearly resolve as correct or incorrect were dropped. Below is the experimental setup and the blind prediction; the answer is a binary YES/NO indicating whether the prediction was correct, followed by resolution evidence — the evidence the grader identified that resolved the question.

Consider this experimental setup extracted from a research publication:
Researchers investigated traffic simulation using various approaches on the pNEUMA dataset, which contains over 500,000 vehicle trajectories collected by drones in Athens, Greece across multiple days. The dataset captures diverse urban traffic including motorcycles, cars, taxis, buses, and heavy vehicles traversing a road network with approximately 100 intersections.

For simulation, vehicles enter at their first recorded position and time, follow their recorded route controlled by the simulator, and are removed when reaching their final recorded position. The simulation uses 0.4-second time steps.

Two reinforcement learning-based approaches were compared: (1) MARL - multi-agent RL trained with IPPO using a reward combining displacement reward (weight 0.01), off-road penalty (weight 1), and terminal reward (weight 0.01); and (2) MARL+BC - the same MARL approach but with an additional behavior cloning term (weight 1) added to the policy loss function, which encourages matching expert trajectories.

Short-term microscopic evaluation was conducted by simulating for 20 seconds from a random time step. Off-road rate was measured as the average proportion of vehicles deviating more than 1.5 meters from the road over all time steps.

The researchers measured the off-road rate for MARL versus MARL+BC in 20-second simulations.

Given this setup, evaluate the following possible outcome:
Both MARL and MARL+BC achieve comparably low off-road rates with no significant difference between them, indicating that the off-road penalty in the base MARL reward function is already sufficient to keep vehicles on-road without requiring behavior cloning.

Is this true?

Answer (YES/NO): NO